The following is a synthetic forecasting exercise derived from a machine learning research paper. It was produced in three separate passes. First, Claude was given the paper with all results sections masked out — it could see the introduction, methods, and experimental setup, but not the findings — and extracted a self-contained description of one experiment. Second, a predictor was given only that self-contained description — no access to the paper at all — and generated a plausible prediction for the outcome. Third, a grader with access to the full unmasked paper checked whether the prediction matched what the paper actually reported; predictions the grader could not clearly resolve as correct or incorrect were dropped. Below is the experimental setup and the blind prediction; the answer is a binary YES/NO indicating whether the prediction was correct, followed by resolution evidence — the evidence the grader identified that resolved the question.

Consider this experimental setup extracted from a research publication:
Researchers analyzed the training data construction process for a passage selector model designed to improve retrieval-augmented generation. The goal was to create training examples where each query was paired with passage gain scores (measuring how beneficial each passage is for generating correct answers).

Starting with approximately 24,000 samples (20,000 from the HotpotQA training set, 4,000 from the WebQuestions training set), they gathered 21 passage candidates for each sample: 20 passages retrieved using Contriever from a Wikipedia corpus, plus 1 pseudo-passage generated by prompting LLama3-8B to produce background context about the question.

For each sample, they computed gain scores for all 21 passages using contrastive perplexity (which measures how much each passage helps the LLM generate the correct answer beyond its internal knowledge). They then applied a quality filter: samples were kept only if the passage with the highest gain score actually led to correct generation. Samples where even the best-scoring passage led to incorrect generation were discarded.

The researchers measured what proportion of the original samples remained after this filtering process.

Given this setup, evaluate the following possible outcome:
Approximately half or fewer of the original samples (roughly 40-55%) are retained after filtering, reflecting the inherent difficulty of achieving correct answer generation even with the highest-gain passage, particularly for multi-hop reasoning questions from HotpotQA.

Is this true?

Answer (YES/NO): YES